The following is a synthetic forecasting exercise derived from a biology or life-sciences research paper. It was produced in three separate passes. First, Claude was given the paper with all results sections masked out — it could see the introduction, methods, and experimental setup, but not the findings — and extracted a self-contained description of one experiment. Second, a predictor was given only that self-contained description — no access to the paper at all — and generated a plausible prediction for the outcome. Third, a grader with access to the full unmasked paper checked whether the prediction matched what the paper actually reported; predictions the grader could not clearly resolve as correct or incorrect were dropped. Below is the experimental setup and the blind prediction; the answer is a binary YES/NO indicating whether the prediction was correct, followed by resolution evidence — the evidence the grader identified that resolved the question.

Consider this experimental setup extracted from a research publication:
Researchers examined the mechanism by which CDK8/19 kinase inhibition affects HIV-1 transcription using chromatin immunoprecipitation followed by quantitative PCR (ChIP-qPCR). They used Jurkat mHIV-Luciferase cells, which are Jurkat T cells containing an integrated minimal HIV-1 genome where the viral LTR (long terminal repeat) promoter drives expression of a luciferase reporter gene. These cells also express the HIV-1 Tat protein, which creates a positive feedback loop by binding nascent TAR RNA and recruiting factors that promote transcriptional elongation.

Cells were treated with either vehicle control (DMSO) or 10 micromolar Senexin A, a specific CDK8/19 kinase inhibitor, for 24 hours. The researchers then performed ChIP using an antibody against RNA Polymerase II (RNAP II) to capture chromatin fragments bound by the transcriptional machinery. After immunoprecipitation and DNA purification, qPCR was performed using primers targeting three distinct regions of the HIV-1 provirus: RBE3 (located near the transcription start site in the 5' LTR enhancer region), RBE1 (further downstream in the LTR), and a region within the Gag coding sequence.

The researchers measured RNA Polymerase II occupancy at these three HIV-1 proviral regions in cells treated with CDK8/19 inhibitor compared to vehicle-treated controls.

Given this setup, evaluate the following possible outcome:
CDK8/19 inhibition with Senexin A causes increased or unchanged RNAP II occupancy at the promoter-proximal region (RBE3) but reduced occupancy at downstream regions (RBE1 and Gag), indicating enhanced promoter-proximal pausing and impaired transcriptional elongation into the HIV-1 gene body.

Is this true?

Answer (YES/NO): NO